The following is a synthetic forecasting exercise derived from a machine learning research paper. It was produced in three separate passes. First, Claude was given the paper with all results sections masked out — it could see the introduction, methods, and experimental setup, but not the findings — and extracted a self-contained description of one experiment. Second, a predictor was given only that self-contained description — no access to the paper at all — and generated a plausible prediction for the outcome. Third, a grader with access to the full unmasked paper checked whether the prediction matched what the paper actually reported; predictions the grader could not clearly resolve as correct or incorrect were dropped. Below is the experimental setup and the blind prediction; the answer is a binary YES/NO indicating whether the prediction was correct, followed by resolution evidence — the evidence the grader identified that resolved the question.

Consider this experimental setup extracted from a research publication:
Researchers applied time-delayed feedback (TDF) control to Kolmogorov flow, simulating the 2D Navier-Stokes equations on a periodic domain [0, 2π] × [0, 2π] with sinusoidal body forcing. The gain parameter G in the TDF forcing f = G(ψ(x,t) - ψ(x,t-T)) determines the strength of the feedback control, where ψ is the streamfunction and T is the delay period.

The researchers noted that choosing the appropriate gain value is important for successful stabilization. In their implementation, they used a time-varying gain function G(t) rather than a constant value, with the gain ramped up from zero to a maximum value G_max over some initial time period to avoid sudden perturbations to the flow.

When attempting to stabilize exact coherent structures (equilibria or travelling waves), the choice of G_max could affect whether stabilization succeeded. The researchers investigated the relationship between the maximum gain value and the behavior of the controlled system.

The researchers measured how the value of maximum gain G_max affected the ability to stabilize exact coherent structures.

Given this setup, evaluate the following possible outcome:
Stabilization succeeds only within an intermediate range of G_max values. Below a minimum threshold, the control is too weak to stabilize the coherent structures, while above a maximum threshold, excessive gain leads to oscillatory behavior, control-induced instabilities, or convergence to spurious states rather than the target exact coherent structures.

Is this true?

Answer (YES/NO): YES